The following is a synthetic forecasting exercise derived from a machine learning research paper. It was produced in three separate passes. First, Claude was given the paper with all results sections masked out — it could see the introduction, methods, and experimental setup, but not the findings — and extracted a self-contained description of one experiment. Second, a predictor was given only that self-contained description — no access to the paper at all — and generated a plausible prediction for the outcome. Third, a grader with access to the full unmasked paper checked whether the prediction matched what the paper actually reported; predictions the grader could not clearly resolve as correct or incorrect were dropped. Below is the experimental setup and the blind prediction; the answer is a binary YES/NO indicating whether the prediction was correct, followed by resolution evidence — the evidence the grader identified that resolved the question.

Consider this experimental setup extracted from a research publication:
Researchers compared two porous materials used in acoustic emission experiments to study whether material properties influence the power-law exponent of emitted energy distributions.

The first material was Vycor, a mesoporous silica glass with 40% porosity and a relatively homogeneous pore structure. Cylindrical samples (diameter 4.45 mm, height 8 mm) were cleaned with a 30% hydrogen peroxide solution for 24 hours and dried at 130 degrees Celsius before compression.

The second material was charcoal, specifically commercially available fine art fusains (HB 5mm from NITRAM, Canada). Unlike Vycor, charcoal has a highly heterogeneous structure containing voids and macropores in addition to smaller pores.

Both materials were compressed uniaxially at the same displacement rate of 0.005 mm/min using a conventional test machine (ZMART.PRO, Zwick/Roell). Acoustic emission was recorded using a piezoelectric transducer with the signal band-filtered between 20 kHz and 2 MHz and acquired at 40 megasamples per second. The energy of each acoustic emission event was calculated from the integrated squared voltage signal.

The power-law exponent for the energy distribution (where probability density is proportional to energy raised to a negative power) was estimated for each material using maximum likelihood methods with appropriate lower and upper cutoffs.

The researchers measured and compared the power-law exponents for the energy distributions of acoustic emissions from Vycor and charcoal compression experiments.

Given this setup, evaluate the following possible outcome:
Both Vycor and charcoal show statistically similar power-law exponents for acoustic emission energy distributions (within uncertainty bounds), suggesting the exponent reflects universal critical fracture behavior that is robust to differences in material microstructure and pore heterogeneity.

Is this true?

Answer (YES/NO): NO